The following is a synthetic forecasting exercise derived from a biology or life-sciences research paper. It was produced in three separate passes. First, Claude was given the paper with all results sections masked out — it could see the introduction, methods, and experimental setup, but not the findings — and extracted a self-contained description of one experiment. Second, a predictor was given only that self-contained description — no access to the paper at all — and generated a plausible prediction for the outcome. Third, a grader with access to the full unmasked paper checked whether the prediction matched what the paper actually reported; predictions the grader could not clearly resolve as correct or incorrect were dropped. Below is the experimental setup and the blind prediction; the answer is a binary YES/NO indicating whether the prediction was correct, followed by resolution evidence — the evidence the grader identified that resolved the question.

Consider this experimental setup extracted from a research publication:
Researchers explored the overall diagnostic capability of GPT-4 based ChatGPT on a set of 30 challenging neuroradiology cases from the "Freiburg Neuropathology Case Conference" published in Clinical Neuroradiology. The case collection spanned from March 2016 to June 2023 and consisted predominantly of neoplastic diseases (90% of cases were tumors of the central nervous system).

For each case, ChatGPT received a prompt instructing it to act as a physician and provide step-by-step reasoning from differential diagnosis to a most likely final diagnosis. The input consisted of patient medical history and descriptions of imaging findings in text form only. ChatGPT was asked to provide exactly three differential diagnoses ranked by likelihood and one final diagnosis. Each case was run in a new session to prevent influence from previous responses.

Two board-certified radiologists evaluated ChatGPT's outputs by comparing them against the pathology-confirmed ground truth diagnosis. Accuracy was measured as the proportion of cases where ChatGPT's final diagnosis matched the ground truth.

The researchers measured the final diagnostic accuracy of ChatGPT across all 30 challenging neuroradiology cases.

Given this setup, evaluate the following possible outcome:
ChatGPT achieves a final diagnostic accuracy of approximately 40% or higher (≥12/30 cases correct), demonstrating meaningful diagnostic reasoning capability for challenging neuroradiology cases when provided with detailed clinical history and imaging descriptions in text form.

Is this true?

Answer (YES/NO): NO